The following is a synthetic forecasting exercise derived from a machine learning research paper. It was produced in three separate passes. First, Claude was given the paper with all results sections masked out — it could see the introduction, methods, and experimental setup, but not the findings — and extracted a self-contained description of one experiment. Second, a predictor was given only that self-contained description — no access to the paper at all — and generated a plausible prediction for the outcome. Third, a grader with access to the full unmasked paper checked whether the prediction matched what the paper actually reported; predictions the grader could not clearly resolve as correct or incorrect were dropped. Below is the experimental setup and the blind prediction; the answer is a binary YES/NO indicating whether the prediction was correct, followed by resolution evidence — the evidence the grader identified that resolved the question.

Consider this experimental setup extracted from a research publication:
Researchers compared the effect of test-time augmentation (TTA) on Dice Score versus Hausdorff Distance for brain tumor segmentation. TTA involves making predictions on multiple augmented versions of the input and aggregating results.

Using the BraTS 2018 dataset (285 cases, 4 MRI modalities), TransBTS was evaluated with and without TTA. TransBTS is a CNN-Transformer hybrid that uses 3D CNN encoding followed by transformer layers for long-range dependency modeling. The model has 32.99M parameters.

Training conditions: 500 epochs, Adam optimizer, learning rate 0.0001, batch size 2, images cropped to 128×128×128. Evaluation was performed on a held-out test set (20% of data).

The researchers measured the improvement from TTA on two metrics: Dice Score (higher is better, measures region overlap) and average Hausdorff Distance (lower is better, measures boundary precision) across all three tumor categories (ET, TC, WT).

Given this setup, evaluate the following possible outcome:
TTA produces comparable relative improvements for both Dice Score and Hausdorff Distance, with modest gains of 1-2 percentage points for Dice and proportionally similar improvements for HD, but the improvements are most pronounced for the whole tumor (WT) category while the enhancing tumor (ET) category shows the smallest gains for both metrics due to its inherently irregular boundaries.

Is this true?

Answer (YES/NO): NO